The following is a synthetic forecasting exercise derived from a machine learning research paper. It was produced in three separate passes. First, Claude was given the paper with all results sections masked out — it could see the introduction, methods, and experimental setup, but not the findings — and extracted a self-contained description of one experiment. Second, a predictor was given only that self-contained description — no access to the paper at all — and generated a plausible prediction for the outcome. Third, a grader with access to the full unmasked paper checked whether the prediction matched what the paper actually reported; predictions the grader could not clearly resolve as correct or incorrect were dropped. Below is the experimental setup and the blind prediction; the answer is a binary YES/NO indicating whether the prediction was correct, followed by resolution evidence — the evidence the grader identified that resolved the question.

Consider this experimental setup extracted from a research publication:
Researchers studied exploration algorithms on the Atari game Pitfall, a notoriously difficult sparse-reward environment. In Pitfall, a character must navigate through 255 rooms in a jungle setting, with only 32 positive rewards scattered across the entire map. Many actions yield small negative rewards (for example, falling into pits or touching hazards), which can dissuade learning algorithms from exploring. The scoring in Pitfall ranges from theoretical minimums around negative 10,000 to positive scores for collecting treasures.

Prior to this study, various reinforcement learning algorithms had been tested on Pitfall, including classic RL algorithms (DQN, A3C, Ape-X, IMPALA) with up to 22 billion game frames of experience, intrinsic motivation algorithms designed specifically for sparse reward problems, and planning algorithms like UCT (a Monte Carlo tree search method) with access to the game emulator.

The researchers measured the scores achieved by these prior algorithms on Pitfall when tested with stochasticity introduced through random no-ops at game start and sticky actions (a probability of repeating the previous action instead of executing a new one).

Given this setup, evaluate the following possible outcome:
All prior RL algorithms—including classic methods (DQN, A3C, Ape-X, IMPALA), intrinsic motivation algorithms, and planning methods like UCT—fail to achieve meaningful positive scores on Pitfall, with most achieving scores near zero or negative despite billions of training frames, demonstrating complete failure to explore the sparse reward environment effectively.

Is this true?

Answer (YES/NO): YES